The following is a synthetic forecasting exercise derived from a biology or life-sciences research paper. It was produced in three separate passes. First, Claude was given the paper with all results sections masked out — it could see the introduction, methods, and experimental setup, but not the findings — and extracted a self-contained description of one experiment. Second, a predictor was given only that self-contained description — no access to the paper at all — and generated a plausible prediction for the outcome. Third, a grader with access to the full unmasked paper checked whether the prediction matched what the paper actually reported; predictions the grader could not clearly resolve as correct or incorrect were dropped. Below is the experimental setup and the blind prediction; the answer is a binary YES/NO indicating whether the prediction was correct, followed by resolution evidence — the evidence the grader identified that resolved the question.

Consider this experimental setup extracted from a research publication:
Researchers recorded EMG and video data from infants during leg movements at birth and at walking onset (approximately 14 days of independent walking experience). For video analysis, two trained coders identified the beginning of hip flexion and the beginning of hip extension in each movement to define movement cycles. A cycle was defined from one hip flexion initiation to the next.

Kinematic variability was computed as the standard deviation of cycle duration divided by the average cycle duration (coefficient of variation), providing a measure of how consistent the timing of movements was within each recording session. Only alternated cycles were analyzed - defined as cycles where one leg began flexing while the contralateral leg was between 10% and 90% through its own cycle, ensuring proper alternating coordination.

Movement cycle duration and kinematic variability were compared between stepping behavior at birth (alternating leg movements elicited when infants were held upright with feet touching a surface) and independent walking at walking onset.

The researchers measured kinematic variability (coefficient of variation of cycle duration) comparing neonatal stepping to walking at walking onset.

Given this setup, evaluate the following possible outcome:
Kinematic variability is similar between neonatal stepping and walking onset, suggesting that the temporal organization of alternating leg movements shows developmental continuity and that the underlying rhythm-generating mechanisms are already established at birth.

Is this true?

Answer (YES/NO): NO